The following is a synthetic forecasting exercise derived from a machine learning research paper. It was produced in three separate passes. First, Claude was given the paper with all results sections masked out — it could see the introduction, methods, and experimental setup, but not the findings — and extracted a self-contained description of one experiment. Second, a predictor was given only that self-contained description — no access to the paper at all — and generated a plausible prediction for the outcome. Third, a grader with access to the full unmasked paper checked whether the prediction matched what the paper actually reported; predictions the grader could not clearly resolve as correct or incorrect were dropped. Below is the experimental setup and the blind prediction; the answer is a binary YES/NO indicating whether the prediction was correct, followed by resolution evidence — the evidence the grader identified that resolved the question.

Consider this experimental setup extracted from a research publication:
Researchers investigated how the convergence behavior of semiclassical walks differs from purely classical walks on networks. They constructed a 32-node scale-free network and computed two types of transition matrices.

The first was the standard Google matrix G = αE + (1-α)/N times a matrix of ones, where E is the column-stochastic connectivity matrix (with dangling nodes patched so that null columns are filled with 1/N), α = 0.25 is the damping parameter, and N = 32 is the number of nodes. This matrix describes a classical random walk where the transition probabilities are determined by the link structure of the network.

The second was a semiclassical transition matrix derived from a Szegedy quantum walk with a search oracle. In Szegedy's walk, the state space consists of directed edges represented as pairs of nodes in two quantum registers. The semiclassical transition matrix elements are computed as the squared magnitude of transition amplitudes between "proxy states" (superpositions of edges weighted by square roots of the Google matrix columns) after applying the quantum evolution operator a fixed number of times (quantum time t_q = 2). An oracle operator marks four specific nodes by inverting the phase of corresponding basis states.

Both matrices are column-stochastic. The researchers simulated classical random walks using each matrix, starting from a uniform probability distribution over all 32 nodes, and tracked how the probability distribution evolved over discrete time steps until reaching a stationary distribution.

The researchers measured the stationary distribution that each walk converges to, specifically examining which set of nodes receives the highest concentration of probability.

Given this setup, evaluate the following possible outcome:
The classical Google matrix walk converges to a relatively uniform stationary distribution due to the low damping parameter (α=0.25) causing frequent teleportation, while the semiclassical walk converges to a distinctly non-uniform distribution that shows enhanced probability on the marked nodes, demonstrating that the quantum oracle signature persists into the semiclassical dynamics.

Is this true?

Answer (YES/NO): NO